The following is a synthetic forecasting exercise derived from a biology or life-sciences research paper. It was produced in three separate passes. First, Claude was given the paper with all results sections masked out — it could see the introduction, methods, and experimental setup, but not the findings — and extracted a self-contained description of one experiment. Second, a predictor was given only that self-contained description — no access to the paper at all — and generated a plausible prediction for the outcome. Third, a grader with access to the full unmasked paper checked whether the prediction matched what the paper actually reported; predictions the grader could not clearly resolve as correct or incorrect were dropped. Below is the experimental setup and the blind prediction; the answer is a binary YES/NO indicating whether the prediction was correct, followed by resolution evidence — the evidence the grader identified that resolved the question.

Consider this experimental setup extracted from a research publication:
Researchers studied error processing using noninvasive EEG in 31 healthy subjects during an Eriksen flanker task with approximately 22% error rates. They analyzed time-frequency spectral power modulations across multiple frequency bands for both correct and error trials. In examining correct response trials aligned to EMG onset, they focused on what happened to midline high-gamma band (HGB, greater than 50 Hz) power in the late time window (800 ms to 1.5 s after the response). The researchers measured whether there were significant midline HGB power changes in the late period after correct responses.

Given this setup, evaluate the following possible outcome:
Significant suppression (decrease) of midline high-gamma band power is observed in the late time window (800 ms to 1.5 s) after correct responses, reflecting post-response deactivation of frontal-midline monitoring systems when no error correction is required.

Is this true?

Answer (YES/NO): YES